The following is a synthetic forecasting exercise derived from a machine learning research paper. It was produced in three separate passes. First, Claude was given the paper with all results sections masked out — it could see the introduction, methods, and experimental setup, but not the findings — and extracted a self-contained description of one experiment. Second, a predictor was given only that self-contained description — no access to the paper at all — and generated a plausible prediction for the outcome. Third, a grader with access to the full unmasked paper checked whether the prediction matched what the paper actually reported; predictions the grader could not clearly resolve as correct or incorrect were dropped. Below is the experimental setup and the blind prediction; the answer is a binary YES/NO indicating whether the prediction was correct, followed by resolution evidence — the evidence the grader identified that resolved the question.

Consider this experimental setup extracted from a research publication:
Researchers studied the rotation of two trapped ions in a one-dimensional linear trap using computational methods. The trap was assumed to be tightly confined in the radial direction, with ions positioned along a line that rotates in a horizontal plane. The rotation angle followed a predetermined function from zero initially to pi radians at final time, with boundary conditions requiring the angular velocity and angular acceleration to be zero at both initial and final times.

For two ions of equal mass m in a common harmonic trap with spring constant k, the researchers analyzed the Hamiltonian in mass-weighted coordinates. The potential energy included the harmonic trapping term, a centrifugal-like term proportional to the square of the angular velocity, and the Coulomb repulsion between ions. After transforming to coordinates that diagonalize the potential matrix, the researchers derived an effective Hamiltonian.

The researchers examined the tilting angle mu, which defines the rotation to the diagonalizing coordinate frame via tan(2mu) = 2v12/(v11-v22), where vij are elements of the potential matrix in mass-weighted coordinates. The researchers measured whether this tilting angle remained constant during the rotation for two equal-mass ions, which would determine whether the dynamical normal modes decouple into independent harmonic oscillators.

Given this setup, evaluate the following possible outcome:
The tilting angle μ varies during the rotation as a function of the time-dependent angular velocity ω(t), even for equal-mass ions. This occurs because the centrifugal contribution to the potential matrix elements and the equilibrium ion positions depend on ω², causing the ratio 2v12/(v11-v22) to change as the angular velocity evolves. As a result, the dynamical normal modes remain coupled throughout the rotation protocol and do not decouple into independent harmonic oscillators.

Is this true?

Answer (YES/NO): NO